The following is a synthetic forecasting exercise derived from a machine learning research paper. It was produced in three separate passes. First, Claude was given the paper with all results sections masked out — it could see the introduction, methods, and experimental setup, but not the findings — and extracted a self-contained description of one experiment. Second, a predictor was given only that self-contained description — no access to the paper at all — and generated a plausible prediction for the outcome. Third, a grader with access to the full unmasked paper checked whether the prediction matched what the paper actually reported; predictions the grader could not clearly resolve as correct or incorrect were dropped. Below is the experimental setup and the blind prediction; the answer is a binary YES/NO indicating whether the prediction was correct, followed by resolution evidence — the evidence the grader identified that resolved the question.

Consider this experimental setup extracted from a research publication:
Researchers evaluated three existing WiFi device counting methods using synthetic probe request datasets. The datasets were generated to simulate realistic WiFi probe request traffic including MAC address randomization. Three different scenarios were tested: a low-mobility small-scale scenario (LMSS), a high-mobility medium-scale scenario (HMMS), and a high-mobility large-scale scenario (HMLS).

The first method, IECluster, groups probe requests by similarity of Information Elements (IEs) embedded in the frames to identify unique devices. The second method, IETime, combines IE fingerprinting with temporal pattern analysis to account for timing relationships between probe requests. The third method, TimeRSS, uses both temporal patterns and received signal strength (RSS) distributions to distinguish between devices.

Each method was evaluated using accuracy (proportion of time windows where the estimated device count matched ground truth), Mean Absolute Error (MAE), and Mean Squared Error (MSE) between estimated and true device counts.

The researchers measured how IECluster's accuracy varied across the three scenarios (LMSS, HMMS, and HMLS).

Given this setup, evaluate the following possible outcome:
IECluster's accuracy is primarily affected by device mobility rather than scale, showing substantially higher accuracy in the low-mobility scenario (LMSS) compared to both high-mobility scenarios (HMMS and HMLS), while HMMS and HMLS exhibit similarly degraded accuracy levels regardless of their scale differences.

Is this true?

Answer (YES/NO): NO